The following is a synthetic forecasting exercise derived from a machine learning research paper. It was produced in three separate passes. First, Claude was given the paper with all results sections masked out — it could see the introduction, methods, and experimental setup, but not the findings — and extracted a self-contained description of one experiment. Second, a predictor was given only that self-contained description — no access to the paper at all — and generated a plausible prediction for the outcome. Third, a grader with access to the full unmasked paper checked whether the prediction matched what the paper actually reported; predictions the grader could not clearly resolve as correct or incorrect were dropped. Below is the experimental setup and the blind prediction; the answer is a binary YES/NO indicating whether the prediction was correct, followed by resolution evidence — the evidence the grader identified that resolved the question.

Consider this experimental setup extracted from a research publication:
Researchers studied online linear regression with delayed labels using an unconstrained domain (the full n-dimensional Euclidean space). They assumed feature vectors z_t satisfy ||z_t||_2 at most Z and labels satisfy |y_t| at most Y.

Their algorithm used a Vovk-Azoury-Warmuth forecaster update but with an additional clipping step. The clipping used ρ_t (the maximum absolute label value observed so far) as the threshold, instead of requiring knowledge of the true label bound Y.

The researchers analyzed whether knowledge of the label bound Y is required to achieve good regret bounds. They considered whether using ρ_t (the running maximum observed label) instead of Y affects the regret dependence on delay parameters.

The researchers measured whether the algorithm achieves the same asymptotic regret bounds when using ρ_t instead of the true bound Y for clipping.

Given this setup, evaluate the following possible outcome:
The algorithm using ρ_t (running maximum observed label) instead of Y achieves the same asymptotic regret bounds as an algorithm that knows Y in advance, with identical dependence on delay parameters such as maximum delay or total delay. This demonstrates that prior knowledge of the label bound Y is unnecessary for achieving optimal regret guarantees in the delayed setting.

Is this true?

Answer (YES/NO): YES